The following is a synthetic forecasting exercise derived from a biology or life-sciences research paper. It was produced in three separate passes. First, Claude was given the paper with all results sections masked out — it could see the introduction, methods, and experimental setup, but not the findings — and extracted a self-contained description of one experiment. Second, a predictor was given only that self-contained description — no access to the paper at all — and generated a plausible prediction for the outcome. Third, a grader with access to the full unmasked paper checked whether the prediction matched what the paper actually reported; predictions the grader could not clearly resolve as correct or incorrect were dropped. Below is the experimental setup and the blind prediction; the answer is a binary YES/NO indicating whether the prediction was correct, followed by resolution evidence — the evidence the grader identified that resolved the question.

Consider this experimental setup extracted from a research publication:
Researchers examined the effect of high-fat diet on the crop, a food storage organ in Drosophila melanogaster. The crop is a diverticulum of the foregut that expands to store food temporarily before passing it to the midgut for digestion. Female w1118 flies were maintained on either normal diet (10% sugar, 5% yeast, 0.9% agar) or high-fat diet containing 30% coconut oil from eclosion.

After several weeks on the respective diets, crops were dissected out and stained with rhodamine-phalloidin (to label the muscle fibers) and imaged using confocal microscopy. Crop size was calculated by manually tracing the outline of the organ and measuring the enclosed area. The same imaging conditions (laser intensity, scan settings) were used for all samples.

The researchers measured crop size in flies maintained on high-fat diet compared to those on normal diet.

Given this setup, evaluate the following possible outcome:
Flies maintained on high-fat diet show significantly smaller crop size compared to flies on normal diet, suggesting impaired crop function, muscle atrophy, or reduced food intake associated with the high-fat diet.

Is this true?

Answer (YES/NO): NO